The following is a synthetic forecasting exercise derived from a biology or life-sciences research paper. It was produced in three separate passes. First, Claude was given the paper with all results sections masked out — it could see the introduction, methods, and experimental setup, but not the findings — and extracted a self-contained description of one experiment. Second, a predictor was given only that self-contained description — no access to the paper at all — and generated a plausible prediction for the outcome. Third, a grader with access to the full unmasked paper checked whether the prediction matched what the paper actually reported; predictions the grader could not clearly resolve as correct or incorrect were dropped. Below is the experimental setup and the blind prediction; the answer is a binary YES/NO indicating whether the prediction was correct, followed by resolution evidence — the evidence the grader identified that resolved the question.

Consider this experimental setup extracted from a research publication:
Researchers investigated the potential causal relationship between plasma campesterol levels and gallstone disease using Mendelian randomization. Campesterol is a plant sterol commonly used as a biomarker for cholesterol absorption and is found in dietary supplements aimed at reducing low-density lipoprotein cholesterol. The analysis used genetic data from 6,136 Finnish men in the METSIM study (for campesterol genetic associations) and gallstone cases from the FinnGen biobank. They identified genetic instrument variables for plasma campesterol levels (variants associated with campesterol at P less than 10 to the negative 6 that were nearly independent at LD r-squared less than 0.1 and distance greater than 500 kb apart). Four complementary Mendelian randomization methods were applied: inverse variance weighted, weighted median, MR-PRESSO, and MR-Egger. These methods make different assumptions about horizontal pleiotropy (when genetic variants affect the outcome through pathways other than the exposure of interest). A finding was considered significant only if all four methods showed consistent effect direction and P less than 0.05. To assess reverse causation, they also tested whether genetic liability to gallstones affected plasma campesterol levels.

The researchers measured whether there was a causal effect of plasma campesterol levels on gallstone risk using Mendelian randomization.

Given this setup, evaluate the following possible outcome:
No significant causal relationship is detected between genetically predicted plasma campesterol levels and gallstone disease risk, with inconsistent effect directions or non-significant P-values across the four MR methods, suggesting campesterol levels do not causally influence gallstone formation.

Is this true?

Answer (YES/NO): NO